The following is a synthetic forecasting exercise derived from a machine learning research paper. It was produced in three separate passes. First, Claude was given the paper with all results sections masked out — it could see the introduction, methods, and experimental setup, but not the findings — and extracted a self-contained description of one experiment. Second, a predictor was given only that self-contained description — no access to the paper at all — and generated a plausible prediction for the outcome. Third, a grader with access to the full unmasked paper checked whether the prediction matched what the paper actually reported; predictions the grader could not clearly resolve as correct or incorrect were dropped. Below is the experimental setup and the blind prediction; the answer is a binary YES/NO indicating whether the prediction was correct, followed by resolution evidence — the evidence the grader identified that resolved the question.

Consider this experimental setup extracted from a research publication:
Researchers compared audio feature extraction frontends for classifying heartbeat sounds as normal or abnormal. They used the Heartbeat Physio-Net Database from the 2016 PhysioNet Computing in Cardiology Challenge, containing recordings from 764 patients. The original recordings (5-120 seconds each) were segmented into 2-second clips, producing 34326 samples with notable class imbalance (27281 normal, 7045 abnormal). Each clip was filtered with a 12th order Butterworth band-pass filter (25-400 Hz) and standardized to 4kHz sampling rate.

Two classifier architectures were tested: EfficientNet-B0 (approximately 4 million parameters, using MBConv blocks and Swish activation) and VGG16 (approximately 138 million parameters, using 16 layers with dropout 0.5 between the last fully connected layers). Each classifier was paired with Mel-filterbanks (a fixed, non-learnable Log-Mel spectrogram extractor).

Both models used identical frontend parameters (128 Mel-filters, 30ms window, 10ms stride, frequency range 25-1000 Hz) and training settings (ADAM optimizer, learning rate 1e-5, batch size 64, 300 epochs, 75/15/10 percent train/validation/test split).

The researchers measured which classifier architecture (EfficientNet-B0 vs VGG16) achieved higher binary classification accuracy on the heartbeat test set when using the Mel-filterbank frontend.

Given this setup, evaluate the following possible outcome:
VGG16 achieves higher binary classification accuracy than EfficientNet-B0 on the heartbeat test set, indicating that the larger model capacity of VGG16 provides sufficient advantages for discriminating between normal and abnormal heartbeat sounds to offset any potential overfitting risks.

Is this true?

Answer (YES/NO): YES